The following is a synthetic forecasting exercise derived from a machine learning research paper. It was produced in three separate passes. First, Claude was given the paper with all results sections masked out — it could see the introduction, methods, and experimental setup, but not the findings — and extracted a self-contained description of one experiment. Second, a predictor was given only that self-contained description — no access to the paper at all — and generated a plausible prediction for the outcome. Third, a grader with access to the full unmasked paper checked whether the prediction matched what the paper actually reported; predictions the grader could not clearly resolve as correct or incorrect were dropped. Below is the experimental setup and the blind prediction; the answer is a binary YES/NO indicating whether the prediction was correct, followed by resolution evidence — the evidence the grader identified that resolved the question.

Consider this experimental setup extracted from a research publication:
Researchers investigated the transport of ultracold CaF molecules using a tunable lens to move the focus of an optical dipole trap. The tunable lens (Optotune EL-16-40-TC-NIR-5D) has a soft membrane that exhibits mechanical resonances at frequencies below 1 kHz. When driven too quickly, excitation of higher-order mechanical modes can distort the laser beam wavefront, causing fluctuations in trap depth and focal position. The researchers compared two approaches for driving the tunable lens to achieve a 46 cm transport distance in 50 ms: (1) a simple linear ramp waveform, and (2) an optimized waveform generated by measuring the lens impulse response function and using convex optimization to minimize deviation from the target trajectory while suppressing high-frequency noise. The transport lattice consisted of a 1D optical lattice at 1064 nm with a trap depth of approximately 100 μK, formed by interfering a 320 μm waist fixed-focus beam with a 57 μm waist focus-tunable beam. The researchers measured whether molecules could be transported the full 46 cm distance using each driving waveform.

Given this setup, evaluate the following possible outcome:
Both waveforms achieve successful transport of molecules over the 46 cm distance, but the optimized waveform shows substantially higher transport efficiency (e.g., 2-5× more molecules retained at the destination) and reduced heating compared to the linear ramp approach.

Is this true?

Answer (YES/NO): NO